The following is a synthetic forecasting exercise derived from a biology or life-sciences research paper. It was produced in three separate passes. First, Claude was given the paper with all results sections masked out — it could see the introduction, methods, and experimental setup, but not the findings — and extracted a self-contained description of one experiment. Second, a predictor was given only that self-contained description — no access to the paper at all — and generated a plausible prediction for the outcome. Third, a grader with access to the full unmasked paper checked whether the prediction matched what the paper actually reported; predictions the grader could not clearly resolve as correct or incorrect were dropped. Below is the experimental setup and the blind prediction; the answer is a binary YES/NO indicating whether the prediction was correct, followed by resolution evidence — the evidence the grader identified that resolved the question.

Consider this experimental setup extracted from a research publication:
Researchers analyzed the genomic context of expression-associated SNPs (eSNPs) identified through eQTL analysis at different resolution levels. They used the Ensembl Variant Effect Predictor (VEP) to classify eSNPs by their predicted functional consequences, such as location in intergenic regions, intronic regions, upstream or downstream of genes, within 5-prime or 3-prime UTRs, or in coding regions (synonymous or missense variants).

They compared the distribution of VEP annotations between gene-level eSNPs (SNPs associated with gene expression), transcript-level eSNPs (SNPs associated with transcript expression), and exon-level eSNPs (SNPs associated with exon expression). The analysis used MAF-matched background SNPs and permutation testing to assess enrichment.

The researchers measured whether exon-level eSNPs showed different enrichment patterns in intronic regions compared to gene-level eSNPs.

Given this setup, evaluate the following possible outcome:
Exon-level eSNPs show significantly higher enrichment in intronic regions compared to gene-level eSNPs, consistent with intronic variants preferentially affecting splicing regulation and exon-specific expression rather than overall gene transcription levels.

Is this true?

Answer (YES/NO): NO